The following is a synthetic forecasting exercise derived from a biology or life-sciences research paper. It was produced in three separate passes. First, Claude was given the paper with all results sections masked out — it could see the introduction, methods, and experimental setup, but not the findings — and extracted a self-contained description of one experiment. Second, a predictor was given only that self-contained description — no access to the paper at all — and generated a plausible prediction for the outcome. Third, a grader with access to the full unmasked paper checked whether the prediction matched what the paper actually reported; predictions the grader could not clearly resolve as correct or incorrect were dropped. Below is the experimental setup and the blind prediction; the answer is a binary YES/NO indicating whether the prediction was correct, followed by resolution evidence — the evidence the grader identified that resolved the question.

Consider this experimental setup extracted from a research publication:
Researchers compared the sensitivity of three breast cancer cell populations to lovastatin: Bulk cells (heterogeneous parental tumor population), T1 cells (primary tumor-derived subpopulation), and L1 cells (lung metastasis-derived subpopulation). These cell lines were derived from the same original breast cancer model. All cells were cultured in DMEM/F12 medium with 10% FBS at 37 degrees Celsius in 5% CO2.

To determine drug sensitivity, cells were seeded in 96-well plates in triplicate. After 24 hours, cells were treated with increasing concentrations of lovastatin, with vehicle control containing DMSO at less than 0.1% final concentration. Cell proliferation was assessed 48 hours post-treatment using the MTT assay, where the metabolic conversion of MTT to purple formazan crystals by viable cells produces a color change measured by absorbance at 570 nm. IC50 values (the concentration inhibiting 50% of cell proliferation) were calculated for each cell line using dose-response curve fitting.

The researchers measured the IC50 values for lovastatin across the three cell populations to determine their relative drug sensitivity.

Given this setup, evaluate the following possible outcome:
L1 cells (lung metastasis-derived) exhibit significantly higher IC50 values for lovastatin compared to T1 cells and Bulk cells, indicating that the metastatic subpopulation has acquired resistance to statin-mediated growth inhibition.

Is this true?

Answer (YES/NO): NO